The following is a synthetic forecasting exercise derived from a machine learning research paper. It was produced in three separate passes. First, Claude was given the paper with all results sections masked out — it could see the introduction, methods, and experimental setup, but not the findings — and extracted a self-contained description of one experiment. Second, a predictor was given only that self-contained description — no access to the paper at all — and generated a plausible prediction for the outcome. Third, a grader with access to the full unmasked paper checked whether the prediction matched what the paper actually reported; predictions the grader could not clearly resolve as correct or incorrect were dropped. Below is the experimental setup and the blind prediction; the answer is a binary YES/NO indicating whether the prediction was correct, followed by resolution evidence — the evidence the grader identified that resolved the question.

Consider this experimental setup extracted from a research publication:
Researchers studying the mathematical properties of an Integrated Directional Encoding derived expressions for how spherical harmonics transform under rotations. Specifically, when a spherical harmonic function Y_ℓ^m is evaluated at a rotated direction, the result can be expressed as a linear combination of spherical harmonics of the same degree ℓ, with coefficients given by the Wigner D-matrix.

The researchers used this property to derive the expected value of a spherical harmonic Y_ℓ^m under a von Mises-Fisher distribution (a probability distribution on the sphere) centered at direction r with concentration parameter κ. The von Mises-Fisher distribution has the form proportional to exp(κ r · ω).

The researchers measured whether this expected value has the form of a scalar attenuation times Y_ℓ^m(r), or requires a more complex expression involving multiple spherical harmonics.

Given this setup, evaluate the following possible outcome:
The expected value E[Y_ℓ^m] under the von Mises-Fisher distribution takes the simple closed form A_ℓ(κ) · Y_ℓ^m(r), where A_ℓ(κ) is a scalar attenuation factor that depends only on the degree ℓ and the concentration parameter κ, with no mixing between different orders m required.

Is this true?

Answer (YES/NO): YES